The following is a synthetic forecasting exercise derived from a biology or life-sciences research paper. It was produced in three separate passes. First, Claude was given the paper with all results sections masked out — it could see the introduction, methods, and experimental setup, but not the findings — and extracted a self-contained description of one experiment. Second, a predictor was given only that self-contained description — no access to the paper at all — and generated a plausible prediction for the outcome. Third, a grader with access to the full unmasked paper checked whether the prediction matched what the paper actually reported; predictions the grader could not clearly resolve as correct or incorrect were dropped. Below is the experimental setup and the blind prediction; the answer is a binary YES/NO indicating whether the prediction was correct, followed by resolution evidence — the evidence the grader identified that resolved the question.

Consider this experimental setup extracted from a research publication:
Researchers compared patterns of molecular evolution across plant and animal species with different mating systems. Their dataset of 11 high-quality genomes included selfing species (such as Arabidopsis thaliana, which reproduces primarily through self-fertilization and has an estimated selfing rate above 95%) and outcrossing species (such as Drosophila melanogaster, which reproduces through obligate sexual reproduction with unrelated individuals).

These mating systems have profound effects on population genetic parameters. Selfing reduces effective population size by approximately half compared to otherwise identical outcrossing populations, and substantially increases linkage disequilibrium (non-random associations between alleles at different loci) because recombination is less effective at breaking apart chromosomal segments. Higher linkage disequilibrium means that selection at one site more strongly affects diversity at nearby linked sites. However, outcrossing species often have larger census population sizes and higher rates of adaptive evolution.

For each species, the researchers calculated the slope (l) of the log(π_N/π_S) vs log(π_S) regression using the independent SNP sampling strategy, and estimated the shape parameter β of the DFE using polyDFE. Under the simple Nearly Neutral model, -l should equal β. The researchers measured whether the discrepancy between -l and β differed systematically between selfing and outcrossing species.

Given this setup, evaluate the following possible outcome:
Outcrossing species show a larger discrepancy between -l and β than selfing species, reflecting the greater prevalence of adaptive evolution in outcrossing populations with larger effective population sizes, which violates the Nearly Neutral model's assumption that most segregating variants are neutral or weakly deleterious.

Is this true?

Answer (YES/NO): YES